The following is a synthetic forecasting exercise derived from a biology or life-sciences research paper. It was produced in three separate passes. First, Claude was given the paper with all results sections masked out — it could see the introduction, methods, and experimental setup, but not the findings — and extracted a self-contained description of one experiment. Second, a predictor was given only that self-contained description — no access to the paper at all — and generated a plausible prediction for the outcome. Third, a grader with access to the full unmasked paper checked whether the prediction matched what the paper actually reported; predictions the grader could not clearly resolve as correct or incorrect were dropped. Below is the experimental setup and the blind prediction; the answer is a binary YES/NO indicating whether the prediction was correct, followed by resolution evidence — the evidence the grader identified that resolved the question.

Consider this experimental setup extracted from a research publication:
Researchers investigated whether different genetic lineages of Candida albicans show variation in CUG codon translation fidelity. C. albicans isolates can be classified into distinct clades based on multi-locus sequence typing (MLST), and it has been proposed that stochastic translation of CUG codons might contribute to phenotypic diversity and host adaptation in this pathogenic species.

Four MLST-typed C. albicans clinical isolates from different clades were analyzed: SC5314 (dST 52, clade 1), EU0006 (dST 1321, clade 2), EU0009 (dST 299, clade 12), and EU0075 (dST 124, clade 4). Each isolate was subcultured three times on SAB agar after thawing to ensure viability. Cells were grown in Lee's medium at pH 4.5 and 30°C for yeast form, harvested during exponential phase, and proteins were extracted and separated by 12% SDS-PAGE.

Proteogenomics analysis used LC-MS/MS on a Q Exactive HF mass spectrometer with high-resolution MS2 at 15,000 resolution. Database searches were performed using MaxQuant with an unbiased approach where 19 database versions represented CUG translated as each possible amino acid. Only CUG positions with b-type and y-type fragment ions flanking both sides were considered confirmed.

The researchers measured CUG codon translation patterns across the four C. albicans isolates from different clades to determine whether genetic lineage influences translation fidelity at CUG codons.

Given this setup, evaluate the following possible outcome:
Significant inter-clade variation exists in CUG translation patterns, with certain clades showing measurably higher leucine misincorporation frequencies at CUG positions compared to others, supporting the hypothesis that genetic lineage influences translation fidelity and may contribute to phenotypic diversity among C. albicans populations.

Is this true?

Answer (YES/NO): NO